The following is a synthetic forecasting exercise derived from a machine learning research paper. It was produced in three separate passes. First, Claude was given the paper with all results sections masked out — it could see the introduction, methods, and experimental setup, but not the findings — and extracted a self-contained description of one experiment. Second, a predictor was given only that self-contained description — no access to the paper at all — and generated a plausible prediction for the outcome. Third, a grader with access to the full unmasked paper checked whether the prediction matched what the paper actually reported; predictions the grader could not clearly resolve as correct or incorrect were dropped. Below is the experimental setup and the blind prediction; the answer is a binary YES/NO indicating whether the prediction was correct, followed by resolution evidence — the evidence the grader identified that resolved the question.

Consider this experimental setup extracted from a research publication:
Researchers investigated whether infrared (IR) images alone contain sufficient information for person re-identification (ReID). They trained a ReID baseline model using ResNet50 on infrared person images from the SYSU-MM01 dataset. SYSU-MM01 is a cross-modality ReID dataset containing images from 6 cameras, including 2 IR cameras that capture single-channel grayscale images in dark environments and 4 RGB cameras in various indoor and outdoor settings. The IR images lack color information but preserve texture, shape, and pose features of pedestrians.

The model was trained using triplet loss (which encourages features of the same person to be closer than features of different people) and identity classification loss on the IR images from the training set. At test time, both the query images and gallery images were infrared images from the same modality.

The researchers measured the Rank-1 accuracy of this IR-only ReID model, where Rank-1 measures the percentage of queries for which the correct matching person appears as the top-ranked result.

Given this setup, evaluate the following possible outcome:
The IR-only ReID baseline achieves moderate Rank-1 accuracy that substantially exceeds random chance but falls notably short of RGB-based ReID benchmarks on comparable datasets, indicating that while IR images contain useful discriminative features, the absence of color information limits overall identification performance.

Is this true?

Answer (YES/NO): NO